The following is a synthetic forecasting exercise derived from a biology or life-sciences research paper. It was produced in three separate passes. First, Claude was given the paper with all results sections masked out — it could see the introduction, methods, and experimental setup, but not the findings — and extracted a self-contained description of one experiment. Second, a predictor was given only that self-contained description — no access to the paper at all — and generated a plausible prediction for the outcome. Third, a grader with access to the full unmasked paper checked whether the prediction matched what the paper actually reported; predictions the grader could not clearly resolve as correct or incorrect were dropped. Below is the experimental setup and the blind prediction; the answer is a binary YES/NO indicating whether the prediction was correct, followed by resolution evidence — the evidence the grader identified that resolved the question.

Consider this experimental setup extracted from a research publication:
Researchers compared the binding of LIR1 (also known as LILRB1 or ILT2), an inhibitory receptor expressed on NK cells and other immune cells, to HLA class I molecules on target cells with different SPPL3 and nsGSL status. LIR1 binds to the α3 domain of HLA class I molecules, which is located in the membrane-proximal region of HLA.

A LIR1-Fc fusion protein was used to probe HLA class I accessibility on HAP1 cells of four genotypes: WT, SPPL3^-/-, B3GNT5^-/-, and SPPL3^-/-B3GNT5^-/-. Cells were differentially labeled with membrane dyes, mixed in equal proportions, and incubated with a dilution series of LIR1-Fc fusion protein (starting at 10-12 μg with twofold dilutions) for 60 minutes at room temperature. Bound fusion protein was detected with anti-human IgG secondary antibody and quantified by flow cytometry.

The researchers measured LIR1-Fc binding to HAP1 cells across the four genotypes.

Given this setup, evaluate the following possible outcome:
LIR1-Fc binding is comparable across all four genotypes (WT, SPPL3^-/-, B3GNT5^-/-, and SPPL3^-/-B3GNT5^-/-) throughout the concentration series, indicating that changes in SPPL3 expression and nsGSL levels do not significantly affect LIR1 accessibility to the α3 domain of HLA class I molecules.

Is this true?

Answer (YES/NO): NO